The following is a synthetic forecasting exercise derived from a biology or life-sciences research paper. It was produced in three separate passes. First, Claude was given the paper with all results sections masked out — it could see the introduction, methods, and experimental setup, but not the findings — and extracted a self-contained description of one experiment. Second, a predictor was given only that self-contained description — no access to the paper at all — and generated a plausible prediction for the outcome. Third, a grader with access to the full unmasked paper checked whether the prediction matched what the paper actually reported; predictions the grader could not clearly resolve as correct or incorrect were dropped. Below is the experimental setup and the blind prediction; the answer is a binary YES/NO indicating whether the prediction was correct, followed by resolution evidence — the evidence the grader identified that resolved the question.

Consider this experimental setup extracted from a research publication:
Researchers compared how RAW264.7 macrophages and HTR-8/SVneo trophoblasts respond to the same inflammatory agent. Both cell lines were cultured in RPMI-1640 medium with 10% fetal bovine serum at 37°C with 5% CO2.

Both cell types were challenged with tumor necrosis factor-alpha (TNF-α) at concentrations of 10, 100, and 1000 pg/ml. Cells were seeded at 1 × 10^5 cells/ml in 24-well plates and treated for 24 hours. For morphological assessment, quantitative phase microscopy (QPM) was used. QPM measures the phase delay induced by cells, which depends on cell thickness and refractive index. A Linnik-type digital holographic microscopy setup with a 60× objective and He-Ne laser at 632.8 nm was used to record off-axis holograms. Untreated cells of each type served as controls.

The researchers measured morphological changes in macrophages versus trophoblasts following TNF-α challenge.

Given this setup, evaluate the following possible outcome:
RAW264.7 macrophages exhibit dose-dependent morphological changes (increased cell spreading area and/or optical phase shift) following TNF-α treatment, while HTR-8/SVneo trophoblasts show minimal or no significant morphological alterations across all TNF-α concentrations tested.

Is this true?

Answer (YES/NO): NO